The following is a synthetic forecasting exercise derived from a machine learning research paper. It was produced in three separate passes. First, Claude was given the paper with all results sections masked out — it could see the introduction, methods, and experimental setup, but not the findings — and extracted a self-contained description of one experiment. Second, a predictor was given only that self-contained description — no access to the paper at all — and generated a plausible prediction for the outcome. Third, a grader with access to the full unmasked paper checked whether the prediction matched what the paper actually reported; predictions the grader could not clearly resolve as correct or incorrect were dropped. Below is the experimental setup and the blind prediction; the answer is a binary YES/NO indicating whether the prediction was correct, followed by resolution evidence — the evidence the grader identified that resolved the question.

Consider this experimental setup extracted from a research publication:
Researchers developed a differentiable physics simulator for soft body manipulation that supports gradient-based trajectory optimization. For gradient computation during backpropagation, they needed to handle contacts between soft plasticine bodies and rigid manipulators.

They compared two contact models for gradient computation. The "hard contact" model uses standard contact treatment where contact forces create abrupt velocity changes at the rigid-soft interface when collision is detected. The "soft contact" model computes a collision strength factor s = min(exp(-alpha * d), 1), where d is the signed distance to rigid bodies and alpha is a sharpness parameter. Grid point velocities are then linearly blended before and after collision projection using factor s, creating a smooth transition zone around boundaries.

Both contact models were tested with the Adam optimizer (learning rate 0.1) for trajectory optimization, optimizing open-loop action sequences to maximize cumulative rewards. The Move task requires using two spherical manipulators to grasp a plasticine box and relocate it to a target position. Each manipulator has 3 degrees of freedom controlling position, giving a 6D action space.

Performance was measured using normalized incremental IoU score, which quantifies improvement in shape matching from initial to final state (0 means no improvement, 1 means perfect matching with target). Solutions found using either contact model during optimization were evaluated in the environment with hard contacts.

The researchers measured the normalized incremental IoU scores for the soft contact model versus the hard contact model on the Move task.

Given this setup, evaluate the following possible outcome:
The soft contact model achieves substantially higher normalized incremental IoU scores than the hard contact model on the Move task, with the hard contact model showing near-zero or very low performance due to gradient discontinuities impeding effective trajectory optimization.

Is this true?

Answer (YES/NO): YES